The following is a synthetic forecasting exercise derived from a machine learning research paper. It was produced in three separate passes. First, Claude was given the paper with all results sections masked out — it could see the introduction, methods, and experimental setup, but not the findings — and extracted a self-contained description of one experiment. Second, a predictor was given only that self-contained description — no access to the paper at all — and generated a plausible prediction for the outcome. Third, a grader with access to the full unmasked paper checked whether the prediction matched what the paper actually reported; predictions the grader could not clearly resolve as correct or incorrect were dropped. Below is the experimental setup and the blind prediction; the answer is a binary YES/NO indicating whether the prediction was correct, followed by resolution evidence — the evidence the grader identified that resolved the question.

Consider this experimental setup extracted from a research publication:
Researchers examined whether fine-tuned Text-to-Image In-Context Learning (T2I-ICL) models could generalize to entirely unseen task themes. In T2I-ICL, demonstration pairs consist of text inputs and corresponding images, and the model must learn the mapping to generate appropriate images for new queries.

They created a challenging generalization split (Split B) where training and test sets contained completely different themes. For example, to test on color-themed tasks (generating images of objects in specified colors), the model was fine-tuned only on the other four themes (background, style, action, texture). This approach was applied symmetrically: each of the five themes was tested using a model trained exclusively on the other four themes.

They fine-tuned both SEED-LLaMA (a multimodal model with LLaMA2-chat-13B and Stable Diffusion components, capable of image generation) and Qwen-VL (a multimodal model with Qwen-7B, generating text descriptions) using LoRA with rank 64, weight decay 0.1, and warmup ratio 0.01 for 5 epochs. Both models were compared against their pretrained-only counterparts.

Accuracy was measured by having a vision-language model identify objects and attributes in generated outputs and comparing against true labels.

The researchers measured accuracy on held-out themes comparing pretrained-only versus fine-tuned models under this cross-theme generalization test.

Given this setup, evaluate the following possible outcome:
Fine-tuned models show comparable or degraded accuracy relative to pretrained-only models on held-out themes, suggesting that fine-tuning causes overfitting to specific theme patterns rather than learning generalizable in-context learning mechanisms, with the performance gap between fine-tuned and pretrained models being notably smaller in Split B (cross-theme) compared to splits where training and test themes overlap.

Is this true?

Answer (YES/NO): NO